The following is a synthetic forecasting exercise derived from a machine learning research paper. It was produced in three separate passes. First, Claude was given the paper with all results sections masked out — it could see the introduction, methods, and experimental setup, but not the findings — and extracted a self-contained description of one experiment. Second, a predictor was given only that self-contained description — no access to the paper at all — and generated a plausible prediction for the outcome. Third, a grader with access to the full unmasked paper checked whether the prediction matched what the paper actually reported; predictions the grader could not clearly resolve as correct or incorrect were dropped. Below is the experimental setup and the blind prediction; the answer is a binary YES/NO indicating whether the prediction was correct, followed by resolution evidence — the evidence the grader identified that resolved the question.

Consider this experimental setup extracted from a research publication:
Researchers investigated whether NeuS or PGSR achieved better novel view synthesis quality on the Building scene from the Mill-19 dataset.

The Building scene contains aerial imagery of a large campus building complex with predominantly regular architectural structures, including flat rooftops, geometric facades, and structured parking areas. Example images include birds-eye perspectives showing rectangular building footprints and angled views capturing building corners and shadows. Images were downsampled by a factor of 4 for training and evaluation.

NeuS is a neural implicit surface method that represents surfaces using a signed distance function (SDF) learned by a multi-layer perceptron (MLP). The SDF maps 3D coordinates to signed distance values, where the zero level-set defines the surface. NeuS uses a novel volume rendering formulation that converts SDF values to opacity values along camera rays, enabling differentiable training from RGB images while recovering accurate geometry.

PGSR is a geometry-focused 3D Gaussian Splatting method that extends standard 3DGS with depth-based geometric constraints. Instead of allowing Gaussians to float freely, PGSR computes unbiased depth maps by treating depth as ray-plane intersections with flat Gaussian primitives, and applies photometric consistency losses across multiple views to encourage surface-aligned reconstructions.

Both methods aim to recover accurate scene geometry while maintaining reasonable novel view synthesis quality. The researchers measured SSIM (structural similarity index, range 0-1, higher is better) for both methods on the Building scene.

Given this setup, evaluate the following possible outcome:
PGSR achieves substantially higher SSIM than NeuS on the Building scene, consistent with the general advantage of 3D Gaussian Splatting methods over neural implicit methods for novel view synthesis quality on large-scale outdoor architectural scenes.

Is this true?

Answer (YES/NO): NO